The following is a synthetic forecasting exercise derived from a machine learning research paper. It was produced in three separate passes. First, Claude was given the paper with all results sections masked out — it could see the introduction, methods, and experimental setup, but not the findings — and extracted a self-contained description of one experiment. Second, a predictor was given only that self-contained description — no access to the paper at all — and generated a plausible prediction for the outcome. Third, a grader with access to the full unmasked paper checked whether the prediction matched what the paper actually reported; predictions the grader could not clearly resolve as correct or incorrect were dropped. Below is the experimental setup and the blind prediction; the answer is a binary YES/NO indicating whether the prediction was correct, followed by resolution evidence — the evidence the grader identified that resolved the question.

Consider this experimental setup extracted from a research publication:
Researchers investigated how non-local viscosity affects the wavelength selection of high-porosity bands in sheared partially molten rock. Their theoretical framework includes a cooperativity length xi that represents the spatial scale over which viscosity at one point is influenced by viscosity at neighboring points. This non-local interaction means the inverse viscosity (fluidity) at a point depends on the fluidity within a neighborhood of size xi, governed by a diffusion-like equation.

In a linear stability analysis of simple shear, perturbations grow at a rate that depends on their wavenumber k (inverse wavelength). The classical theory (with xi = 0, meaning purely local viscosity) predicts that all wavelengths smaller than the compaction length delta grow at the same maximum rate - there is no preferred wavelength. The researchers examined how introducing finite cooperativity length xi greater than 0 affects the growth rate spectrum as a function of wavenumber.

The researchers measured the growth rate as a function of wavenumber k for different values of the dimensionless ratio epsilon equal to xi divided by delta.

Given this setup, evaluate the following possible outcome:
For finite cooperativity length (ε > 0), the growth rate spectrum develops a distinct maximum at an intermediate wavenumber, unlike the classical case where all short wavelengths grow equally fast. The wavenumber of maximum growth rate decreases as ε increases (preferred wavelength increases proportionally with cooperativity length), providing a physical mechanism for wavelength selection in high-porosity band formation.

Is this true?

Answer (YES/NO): NO